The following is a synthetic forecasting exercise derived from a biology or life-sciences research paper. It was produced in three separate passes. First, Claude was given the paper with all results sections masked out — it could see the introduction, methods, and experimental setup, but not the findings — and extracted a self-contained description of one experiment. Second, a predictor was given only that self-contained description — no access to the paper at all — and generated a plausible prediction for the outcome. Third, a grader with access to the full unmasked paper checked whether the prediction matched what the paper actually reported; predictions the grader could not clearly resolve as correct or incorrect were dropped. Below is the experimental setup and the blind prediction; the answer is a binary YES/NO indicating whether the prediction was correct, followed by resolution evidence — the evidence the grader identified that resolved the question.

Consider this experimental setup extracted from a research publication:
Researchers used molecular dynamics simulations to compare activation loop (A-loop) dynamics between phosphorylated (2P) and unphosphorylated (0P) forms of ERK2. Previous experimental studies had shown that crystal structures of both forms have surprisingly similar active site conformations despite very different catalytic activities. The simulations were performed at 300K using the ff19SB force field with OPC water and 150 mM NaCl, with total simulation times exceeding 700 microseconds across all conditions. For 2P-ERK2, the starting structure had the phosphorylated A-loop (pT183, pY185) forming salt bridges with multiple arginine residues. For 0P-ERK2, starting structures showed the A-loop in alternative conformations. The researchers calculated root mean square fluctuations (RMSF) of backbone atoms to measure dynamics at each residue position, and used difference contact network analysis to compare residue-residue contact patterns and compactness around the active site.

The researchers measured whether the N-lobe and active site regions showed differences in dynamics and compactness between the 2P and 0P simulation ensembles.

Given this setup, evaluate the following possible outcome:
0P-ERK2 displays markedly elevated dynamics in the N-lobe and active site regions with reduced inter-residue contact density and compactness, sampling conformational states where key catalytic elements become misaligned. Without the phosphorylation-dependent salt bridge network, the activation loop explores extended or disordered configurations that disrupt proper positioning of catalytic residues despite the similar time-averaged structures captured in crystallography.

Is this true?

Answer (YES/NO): YES